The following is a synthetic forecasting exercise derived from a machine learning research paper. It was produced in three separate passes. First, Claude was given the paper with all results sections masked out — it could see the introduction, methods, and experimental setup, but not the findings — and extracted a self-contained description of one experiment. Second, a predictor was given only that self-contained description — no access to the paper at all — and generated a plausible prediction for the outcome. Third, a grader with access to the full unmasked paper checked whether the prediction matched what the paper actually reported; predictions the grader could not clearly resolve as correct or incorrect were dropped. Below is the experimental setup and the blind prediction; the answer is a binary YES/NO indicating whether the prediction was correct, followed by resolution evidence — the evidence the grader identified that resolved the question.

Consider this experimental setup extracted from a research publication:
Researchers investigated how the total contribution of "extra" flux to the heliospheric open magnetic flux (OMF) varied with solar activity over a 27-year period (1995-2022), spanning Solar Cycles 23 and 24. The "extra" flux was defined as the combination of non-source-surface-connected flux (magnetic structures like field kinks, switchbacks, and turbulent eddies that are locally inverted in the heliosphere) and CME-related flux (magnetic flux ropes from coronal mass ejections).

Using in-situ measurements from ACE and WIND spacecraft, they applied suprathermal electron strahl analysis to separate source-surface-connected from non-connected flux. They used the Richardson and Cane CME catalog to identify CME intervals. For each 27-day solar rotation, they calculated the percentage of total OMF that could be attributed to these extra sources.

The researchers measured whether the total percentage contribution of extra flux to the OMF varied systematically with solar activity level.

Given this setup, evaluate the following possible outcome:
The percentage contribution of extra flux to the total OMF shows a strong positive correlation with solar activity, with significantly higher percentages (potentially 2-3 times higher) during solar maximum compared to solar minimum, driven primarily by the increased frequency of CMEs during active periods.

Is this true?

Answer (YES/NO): NO